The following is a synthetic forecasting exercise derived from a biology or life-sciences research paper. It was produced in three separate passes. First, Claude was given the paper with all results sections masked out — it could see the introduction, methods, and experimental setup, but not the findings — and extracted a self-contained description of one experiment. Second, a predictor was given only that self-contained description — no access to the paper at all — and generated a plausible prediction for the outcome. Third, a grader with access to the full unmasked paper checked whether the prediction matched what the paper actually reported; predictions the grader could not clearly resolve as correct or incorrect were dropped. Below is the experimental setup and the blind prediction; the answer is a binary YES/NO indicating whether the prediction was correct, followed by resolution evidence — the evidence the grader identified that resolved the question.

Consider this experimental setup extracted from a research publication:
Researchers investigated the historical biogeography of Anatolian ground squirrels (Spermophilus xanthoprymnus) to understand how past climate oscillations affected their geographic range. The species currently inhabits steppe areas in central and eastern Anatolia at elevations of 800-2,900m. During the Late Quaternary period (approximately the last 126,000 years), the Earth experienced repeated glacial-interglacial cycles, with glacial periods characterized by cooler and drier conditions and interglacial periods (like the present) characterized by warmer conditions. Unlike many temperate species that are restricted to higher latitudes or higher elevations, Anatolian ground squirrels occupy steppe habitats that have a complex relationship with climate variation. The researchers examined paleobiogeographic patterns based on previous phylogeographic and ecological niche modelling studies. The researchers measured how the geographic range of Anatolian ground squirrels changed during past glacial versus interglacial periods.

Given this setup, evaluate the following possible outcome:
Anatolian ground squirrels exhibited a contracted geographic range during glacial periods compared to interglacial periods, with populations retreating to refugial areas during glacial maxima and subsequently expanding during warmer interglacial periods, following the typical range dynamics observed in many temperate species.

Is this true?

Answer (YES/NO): NO